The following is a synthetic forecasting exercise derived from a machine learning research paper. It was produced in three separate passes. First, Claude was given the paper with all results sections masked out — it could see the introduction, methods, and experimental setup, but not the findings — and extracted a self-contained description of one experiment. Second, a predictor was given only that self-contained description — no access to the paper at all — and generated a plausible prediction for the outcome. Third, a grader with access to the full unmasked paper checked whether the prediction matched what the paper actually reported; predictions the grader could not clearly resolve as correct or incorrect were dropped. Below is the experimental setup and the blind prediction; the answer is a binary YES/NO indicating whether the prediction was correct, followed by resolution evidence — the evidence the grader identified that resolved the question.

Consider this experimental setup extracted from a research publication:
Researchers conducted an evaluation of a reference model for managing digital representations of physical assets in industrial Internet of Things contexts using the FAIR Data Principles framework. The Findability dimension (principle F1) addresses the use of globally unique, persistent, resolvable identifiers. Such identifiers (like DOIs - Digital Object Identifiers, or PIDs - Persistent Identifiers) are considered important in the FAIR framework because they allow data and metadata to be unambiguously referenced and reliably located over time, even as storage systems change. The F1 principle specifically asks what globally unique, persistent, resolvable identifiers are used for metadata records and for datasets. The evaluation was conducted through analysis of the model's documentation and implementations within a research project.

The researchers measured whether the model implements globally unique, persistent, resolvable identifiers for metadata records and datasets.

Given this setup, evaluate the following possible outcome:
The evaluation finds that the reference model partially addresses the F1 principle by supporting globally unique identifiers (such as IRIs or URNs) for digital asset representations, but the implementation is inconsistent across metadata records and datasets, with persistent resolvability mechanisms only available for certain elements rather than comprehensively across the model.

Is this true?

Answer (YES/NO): NO